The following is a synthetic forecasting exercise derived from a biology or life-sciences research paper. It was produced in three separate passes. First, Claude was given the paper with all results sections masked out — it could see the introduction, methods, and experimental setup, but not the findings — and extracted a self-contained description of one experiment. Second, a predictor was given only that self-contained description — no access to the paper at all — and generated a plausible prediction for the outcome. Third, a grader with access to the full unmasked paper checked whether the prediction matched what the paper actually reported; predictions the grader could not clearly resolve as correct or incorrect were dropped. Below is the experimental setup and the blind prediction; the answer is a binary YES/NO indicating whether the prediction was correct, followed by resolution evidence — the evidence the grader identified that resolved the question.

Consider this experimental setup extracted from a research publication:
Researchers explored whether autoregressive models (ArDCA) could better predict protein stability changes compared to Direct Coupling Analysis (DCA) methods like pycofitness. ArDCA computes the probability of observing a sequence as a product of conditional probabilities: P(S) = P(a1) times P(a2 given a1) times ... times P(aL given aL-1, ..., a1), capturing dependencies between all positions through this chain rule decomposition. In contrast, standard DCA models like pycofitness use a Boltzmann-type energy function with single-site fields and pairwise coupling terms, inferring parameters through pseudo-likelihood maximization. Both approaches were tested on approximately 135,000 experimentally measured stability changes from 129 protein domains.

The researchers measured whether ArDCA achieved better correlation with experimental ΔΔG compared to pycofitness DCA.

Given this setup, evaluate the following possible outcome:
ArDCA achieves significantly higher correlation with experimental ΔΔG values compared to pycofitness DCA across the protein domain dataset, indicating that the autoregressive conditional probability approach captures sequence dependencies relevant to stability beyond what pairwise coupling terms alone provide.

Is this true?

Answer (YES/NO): NO